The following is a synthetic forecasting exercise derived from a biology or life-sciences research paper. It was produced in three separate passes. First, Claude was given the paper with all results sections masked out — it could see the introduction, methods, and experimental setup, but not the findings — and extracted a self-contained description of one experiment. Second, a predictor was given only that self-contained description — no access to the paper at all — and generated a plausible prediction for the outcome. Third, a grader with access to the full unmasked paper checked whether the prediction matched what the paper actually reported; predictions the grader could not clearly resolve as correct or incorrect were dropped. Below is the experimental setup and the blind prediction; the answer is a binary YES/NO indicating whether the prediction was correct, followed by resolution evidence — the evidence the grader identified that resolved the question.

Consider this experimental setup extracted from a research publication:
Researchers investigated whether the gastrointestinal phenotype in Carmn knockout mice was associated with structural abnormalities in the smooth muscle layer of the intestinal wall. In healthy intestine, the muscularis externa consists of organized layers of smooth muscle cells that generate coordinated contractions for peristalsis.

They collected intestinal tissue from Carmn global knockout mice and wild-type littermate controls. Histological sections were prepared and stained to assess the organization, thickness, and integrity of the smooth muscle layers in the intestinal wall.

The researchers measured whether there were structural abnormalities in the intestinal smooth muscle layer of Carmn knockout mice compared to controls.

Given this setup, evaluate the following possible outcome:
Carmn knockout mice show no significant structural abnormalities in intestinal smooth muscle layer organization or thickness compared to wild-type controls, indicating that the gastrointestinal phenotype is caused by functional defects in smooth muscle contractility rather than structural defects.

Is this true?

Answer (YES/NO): NO